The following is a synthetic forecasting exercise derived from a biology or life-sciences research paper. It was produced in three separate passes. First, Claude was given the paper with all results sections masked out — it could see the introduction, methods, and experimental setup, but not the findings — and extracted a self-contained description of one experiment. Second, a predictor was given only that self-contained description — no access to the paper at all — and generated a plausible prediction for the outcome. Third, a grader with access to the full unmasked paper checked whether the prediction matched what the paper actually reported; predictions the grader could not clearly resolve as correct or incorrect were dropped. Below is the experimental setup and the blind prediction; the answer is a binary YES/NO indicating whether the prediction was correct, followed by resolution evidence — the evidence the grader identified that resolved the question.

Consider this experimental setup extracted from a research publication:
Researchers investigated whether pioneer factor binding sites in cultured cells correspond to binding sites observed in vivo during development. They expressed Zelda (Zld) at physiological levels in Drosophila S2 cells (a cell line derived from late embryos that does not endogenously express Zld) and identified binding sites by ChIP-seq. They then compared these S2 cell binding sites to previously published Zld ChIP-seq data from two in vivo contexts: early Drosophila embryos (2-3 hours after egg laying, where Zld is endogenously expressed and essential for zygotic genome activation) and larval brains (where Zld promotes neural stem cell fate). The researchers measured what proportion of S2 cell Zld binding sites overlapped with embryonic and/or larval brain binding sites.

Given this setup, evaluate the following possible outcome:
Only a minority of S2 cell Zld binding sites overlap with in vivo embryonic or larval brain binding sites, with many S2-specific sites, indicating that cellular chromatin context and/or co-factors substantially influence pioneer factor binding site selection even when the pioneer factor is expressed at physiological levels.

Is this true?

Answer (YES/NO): YES